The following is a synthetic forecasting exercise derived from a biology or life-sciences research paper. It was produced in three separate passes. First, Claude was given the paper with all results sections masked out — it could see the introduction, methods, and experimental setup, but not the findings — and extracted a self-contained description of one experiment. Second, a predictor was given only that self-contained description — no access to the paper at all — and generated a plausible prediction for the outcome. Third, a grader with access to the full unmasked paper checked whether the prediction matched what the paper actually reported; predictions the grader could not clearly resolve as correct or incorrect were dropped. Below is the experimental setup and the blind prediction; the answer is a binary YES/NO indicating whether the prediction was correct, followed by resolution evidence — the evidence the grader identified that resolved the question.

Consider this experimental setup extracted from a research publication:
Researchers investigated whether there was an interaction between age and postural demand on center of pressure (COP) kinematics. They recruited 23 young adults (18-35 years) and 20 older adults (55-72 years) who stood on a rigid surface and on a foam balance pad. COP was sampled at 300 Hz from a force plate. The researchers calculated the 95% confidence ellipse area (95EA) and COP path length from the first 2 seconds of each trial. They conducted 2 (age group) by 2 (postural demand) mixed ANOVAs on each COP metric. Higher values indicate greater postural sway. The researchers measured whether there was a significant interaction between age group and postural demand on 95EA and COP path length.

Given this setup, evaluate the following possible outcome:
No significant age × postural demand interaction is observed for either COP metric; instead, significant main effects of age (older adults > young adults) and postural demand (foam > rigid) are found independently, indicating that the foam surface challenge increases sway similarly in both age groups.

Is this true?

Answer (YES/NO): NO